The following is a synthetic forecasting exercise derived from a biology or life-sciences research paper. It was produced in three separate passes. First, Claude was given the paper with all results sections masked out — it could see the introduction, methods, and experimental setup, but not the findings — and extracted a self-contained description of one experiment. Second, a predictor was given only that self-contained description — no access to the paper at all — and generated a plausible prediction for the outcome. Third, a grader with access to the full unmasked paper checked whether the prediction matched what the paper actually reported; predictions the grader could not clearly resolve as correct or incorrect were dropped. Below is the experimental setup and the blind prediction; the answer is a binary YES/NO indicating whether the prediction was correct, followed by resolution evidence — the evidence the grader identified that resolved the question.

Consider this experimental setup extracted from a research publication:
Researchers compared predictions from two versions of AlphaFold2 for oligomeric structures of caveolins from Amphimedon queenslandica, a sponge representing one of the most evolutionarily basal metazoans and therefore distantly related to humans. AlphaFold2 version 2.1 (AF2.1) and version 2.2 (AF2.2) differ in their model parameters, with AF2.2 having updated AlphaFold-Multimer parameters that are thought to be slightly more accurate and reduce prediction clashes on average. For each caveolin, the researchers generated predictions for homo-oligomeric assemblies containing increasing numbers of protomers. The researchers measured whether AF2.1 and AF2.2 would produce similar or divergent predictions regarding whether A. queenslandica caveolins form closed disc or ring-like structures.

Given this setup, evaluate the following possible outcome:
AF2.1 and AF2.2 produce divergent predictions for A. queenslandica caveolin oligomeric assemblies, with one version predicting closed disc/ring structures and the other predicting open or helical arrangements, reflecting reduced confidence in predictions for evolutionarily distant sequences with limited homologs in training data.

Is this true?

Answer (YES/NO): YES